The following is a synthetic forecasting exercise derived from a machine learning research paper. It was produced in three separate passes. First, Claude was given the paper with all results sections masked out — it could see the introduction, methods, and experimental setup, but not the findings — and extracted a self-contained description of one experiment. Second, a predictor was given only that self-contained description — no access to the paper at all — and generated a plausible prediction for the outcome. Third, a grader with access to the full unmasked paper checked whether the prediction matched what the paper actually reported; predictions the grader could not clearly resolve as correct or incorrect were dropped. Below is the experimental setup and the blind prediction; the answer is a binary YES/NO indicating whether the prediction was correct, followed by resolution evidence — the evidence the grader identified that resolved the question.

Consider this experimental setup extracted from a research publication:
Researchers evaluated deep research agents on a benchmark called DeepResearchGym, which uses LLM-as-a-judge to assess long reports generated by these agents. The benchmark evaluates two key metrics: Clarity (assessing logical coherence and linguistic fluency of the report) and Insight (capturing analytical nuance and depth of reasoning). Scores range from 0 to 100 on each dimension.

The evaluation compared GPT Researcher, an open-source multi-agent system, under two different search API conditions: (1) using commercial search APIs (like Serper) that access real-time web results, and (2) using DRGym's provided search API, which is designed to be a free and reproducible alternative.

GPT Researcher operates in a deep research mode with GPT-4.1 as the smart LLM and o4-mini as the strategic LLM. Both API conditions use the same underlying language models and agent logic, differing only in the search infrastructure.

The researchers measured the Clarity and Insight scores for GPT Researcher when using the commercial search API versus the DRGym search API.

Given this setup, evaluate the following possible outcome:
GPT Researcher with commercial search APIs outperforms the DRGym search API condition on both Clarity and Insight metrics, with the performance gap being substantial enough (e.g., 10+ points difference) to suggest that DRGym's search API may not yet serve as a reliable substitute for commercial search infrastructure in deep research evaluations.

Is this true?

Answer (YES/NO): NO